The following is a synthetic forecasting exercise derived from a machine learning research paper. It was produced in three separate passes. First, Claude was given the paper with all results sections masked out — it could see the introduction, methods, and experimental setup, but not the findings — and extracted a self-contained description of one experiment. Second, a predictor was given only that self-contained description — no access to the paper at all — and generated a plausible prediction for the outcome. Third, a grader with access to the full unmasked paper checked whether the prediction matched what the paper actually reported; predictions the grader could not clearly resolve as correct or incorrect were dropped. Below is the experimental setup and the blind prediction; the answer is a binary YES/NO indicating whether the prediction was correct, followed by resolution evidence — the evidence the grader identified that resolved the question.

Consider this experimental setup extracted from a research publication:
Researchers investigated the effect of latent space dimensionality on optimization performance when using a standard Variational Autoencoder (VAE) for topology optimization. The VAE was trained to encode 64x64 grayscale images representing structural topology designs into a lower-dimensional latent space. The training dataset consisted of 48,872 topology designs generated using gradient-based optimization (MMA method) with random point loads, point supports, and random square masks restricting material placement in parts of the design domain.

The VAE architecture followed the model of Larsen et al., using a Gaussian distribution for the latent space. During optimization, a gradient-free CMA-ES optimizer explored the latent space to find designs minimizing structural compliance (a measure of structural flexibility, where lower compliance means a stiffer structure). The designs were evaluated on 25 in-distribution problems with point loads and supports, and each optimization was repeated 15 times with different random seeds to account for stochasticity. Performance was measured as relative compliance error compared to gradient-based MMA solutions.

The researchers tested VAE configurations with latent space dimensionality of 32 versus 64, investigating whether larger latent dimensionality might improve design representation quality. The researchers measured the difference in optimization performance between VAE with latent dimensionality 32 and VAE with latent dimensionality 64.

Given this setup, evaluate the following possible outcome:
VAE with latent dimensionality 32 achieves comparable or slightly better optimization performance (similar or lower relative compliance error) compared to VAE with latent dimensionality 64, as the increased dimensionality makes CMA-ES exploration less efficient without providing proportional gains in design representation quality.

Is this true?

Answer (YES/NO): YES